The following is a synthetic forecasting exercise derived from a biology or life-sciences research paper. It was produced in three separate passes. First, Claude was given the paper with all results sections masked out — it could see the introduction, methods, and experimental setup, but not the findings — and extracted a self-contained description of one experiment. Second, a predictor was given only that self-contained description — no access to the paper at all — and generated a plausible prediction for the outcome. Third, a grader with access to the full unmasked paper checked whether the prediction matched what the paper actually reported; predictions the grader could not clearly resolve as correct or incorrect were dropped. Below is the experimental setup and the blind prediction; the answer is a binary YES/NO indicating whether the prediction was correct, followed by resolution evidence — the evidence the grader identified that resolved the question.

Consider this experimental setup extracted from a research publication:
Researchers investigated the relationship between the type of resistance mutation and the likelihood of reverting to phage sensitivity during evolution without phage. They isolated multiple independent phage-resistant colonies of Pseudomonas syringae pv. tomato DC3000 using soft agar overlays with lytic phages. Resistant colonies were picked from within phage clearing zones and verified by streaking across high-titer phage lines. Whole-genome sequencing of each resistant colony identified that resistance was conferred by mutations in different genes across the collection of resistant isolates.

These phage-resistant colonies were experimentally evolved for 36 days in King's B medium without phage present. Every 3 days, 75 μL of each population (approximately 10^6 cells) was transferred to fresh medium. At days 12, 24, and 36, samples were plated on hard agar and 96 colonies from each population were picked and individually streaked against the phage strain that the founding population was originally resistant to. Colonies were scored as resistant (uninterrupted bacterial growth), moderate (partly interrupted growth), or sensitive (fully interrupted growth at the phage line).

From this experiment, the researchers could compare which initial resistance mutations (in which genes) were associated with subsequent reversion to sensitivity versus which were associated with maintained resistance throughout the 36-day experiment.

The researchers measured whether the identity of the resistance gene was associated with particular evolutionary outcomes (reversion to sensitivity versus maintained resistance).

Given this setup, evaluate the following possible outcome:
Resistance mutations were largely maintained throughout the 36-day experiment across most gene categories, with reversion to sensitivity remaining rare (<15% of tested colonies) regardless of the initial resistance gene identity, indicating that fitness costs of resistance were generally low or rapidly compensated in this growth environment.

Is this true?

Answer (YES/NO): YES